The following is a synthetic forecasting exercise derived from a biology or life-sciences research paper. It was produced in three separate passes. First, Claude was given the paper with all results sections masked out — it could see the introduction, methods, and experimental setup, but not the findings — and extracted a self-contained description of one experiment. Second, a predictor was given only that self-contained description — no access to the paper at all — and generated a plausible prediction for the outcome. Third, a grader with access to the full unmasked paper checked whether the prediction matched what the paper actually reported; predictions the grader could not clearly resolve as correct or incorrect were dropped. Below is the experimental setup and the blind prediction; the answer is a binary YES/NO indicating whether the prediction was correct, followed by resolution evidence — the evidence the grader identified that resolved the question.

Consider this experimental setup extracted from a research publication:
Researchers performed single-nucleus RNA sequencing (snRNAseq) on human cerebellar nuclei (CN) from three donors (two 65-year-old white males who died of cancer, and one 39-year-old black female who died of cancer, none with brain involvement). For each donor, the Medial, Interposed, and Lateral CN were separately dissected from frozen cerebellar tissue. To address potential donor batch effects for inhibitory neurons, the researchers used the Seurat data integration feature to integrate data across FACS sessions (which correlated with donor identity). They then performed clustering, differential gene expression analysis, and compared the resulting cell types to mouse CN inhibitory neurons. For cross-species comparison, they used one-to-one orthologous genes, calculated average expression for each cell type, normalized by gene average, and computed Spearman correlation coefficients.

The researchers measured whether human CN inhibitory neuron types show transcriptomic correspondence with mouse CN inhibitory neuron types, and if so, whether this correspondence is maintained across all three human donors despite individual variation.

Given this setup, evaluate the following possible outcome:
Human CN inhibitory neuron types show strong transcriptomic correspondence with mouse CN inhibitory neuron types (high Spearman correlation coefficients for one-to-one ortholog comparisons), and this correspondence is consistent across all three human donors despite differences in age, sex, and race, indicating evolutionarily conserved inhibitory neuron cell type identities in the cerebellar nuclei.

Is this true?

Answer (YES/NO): YES